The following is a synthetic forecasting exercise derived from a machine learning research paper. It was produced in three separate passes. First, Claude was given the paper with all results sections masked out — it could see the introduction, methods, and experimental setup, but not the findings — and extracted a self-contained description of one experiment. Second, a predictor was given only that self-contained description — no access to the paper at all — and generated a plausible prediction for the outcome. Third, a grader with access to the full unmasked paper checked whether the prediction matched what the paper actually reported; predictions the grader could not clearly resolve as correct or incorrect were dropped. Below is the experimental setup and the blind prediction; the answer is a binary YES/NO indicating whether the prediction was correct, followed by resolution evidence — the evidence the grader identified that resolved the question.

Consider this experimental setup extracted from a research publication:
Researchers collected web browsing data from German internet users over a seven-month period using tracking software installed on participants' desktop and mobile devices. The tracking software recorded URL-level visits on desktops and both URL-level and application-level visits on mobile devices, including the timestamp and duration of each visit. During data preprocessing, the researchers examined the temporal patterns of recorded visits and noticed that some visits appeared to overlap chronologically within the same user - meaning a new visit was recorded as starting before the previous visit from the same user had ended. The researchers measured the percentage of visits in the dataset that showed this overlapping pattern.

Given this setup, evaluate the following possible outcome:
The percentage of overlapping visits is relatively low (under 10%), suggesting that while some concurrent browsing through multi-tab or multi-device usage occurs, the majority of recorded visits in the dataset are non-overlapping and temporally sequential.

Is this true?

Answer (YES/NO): YES